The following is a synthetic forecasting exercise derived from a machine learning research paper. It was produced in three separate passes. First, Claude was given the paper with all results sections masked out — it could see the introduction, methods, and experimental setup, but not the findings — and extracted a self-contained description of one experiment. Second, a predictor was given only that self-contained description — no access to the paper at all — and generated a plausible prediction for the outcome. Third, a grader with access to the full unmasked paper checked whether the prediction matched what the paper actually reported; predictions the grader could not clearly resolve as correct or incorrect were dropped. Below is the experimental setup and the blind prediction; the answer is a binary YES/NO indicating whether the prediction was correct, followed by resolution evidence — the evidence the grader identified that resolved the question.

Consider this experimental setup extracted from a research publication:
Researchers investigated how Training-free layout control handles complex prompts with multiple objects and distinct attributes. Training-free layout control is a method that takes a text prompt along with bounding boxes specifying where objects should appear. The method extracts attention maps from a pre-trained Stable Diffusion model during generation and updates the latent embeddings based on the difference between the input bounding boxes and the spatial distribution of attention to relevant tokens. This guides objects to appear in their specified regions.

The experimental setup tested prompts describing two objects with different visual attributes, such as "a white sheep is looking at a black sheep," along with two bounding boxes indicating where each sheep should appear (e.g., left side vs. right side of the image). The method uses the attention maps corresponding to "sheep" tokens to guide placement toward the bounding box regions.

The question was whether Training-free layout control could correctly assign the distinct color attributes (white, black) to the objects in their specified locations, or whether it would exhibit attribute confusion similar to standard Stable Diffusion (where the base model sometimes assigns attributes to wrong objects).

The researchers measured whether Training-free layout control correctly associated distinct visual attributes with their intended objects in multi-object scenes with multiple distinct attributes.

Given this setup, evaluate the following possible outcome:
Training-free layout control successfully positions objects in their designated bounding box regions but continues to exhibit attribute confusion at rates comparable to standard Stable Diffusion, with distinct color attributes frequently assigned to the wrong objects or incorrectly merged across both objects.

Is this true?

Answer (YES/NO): YES